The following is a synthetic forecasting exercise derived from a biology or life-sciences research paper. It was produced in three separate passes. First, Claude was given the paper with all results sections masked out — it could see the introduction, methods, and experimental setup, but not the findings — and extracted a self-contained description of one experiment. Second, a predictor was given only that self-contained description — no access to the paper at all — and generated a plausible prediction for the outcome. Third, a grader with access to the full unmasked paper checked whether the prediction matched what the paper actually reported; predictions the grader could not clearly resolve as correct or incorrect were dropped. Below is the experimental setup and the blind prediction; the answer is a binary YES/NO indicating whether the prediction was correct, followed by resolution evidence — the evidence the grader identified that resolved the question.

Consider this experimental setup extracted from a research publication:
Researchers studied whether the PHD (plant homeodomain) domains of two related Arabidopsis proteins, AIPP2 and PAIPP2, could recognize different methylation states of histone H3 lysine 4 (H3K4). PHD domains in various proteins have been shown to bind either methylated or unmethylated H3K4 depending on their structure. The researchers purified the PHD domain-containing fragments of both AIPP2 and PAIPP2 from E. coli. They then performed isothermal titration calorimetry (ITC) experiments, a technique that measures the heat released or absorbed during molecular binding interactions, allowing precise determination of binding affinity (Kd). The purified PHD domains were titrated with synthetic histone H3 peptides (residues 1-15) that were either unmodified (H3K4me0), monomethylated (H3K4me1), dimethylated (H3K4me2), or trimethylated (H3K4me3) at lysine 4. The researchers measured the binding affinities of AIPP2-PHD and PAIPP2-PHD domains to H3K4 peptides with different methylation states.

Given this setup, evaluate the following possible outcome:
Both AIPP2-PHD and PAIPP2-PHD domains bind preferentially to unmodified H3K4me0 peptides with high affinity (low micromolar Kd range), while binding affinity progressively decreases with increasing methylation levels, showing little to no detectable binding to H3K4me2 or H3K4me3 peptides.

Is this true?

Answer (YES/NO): NO